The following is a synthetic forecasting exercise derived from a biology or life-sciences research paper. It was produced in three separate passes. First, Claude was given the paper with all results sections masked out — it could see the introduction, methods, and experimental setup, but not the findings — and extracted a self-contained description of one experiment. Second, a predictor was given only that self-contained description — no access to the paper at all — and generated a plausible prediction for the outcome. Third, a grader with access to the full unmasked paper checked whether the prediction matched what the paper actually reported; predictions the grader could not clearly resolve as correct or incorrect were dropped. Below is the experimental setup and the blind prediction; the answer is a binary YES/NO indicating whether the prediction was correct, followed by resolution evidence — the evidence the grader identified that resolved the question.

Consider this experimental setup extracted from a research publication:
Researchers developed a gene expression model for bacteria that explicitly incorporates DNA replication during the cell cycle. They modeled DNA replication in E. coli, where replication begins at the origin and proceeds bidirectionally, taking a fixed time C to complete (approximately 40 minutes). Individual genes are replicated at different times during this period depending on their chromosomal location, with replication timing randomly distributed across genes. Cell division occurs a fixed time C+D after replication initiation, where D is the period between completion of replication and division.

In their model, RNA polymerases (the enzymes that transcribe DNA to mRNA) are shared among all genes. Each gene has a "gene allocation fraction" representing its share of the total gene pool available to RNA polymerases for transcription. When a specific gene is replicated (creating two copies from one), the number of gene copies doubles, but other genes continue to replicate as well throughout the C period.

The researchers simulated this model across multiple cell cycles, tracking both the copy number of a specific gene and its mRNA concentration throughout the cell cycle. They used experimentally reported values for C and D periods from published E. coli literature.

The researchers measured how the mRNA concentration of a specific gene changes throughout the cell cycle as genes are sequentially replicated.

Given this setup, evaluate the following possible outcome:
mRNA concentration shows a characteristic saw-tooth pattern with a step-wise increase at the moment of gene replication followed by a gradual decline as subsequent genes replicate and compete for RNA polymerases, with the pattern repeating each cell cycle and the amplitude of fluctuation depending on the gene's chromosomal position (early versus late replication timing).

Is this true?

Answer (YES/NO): YES